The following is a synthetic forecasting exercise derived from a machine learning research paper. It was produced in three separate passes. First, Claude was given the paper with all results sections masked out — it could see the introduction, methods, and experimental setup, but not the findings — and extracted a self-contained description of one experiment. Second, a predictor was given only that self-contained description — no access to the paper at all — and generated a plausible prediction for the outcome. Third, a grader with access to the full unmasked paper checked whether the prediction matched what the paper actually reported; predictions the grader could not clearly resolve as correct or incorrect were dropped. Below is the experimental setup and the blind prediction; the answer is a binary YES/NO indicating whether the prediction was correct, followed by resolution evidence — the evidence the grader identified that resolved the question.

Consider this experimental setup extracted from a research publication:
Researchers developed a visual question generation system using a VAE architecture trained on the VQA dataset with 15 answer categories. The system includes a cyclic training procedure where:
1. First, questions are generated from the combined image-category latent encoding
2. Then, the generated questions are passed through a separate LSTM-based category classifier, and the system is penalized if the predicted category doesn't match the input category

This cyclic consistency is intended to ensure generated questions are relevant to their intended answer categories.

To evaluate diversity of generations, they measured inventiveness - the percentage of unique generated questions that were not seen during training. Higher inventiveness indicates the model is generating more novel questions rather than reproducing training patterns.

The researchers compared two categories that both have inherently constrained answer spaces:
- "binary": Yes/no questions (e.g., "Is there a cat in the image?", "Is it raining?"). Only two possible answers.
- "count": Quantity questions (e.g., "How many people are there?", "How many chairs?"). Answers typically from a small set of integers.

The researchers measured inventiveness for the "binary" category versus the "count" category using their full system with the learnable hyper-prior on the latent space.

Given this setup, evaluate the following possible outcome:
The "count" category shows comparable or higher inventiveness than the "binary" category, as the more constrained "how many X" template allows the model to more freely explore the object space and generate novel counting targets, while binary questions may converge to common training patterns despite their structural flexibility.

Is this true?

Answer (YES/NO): YES